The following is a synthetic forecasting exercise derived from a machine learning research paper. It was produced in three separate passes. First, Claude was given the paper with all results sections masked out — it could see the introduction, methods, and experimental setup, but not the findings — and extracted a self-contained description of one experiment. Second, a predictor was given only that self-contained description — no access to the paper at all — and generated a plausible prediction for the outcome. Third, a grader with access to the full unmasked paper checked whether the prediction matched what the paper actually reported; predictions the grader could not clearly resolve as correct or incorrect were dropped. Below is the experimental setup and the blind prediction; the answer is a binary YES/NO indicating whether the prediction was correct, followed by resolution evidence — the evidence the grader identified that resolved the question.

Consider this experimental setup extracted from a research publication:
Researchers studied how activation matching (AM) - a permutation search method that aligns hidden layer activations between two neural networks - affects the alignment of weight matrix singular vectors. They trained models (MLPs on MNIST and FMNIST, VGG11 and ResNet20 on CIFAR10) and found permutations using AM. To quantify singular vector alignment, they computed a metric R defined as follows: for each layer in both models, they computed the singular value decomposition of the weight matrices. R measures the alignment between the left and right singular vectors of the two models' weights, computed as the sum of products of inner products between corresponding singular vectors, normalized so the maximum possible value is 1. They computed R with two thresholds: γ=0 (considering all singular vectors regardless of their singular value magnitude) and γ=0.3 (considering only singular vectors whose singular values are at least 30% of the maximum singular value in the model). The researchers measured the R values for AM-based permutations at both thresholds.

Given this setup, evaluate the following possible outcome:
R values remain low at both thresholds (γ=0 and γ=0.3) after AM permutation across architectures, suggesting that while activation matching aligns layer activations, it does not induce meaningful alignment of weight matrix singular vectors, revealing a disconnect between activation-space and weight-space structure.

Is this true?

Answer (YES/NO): NO